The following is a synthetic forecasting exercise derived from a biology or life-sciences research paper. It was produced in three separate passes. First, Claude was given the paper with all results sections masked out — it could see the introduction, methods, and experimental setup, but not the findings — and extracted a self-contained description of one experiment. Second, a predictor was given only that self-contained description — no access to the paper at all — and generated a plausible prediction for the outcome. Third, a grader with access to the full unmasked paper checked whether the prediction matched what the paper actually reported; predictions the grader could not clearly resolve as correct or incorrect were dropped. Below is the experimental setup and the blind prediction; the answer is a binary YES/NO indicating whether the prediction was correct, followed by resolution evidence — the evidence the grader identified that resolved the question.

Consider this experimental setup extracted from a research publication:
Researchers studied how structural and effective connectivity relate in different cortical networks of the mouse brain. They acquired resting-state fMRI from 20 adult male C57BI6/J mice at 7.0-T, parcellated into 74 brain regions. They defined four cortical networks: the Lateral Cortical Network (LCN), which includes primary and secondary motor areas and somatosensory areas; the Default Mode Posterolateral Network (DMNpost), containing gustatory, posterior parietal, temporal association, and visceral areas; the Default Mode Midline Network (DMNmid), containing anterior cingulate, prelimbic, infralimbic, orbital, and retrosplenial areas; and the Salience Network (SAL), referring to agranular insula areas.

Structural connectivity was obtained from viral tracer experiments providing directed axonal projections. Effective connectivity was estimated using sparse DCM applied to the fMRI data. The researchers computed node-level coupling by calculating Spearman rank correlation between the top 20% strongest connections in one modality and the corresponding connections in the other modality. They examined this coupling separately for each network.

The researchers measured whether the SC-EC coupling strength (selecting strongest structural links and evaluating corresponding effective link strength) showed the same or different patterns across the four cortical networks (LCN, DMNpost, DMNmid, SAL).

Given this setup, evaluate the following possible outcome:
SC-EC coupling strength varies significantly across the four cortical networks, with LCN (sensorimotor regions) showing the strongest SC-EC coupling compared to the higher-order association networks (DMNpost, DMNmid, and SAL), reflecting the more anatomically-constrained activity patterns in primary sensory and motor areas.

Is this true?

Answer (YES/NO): NO